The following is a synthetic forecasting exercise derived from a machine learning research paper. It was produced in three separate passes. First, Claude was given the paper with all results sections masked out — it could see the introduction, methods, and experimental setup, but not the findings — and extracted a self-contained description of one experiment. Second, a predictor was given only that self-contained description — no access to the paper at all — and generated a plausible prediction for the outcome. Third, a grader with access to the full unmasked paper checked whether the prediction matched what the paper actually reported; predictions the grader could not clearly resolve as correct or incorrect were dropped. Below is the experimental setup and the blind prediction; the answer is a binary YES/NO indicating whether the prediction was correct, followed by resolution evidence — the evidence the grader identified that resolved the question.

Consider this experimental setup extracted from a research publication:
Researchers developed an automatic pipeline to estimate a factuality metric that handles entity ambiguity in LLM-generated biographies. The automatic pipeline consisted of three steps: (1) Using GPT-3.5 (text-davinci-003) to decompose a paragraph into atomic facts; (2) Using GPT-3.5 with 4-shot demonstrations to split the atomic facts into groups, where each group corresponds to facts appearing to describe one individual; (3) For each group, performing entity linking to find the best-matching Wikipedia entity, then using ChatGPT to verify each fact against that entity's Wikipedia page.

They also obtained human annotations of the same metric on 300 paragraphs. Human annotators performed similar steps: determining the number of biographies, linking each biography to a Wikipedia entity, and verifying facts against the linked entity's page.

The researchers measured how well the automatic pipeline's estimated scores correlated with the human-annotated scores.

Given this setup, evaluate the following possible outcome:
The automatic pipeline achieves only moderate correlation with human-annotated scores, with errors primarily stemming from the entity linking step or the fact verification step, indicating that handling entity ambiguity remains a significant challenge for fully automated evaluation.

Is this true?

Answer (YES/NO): NO